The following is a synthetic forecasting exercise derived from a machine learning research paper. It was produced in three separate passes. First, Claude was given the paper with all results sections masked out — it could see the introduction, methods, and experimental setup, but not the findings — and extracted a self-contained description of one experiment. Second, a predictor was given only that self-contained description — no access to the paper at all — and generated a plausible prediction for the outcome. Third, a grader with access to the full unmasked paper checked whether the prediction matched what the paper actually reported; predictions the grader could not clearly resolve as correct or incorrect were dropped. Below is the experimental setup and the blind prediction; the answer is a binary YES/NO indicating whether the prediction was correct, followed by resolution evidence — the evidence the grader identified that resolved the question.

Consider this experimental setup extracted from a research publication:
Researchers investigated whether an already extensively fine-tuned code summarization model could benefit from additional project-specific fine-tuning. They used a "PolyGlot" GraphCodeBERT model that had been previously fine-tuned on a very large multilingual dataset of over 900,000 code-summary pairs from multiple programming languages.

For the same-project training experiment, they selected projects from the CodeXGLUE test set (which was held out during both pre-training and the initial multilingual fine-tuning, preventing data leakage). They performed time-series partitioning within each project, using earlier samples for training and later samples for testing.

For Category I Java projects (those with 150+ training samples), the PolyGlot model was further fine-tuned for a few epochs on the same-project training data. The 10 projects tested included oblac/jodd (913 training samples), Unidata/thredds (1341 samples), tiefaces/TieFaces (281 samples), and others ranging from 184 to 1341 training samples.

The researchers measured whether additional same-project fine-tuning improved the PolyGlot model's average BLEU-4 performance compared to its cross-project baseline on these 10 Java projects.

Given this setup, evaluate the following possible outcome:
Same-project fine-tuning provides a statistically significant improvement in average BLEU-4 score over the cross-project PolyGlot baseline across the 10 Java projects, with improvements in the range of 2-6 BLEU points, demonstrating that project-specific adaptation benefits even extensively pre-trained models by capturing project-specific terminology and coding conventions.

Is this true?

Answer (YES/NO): NO